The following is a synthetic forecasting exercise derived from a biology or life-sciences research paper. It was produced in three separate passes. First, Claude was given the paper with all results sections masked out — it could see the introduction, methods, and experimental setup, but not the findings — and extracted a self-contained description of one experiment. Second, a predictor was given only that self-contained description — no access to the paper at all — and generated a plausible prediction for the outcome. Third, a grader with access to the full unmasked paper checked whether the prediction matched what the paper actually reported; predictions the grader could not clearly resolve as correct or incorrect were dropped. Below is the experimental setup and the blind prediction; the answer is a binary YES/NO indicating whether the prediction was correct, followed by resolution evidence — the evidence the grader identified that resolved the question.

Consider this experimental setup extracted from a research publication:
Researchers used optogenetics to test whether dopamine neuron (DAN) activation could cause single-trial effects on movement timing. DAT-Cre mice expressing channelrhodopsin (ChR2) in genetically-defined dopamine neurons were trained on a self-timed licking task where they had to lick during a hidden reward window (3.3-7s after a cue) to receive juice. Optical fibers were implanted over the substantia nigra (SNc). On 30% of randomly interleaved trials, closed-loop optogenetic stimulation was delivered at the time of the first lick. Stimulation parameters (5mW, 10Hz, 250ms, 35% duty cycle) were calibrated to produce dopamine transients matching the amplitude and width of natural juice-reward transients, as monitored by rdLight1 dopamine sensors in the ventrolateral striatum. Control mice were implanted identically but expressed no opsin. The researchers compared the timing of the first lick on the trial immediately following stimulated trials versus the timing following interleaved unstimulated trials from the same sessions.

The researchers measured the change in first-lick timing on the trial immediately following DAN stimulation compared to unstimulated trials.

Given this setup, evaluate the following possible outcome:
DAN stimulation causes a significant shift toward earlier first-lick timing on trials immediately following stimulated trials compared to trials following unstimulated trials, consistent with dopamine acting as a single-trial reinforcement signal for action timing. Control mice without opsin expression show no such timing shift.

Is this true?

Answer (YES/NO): YES